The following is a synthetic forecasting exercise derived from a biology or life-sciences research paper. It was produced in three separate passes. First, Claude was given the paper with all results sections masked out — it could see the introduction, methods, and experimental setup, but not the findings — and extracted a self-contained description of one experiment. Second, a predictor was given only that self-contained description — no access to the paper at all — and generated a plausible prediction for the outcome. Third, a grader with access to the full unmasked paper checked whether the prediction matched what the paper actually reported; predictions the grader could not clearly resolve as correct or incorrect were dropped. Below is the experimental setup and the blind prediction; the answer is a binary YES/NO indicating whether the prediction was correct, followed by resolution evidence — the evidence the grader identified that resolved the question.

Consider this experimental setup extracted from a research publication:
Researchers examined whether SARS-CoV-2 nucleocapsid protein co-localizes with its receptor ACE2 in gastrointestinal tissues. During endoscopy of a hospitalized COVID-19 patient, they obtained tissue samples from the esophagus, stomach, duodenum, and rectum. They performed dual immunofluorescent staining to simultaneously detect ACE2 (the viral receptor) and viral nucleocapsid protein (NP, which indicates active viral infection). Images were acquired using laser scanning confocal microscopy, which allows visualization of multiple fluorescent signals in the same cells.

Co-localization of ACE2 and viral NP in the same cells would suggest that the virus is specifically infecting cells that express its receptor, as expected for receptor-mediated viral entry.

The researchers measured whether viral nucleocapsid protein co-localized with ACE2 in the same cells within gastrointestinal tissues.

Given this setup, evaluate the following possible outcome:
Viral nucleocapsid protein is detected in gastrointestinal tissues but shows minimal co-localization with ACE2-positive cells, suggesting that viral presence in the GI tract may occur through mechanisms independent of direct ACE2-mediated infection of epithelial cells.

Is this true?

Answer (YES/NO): NO